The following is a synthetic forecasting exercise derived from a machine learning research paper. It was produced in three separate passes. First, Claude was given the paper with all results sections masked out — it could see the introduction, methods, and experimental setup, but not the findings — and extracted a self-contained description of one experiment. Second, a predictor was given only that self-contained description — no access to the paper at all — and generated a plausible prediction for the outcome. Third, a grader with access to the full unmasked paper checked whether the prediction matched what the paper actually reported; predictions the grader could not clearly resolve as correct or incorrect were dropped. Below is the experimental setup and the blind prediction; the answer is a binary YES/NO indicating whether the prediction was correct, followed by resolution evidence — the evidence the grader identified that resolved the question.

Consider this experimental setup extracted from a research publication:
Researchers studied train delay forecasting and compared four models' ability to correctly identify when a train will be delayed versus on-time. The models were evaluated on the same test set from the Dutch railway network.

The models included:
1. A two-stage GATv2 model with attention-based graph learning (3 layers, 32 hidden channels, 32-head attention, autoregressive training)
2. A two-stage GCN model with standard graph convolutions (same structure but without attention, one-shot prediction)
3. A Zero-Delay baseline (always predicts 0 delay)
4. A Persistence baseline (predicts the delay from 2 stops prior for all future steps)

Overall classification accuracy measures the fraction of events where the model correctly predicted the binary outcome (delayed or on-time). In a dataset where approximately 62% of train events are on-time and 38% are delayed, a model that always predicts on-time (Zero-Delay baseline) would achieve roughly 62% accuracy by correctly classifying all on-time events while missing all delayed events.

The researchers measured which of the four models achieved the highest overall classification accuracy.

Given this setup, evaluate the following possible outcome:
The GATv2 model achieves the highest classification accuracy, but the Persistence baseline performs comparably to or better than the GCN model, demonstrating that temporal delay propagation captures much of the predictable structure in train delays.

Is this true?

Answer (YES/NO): YES